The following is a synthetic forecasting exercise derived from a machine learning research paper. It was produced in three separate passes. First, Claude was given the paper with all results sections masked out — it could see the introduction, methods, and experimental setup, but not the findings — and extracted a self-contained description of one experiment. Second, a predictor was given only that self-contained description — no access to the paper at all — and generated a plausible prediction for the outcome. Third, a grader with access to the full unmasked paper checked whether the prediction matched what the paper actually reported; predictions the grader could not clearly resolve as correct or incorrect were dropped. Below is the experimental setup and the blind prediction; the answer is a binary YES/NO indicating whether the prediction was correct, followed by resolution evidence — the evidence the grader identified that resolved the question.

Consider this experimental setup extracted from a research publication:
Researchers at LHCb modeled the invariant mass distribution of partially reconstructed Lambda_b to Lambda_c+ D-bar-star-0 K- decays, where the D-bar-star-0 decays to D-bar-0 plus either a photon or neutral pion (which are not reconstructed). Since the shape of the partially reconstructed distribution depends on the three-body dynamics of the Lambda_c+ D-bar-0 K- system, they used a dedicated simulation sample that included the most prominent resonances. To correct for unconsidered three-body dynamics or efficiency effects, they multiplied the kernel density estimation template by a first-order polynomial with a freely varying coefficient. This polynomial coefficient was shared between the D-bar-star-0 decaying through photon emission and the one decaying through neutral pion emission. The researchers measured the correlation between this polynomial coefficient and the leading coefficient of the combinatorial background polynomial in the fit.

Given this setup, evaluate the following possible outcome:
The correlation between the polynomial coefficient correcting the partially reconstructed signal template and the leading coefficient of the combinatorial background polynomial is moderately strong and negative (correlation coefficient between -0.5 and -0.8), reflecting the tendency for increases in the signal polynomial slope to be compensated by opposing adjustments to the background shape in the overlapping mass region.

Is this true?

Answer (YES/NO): NO